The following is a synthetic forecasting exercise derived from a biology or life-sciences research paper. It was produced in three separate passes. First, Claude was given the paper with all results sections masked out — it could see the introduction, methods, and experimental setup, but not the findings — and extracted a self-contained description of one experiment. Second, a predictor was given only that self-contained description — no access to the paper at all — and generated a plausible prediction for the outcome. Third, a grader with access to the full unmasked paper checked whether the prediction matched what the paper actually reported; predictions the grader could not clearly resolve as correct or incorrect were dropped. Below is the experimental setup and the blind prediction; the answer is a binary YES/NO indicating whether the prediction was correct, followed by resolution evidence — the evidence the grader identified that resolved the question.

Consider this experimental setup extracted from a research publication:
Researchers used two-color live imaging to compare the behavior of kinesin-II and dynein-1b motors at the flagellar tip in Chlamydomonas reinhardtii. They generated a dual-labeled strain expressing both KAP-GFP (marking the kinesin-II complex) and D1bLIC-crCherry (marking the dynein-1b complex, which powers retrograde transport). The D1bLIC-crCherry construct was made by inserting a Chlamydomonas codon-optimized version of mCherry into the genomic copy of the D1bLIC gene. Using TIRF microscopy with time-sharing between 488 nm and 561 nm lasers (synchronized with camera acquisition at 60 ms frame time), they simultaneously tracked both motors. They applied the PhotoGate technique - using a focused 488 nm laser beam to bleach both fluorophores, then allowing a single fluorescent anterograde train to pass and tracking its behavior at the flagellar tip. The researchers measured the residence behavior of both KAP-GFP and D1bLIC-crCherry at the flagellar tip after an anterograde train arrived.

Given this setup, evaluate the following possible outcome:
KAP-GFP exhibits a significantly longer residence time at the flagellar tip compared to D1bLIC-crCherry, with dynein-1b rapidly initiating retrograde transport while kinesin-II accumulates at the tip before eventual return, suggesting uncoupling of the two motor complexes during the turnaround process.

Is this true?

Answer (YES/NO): NO